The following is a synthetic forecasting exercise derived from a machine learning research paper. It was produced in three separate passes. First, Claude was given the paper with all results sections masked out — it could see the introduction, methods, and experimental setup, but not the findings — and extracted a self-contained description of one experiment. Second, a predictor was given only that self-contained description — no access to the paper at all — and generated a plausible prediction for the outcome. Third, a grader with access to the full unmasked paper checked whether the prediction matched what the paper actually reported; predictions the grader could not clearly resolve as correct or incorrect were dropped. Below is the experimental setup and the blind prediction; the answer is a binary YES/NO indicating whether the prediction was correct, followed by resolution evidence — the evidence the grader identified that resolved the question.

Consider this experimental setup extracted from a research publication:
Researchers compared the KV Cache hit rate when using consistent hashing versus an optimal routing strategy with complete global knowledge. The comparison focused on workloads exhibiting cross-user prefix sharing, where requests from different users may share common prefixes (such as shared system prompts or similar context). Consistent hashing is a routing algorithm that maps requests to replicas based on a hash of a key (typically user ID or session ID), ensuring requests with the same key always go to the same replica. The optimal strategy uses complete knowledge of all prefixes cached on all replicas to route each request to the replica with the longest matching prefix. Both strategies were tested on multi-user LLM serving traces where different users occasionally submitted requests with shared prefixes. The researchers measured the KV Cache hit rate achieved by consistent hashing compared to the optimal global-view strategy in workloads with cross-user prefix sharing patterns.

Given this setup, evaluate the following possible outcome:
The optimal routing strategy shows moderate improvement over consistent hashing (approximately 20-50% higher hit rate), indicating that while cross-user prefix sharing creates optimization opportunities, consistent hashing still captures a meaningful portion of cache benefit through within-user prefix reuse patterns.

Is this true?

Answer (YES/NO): NO